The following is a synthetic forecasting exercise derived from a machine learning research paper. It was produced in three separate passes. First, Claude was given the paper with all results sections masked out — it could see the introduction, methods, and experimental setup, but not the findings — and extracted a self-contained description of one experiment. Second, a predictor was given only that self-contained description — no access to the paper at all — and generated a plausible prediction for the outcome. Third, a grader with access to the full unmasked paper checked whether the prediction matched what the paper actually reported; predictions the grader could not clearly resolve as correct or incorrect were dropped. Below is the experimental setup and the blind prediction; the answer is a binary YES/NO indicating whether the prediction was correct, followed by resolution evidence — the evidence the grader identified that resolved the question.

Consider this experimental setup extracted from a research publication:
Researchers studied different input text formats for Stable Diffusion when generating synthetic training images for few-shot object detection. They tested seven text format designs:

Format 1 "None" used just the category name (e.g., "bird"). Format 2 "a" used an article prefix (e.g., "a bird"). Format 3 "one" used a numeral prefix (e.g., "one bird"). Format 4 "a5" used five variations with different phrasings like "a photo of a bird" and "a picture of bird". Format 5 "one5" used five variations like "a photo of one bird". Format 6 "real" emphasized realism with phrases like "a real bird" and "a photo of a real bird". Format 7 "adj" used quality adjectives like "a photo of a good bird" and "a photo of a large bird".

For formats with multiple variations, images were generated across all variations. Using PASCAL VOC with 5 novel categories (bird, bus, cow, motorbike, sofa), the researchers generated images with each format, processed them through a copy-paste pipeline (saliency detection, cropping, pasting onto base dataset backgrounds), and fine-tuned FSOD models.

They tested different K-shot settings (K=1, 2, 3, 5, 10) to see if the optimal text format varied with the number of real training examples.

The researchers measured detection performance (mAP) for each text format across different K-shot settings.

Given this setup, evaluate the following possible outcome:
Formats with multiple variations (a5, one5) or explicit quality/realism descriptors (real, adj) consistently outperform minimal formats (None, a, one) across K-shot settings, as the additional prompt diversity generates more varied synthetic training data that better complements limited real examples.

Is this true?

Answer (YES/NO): NO